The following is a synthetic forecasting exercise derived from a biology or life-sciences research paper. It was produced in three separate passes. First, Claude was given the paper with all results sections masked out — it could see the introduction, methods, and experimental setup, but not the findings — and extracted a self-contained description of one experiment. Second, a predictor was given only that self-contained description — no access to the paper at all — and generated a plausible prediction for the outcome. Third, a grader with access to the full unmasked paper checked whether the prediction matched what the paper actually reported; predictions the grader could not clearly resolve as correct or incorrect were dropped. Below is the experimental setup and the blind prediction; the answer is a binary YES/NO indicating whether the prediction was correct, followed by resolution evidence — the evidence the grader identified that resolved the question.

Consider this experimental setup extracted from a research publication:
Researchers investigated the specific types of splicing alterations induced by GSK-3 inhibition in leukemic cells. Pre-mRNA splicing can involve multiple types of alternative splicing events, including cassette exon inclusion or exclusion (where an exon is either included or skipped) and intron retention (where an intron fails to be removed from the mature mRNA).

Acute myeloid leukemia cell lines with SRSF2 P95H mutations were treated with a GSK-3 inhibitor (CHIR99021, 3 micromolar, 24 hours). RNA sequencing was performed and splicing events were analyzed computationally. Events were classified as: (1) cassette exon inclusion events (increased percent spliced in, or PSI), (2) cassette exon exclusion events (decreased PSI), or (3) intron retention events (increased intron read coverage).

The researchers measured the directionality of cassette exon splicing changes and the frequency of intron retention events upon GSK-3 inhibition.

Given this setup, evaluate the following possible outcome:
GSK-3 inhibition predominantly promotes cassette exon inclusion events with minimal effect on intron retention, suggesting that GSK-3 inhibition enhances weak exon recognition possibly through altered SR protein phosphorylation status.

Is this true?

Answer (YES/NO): NO